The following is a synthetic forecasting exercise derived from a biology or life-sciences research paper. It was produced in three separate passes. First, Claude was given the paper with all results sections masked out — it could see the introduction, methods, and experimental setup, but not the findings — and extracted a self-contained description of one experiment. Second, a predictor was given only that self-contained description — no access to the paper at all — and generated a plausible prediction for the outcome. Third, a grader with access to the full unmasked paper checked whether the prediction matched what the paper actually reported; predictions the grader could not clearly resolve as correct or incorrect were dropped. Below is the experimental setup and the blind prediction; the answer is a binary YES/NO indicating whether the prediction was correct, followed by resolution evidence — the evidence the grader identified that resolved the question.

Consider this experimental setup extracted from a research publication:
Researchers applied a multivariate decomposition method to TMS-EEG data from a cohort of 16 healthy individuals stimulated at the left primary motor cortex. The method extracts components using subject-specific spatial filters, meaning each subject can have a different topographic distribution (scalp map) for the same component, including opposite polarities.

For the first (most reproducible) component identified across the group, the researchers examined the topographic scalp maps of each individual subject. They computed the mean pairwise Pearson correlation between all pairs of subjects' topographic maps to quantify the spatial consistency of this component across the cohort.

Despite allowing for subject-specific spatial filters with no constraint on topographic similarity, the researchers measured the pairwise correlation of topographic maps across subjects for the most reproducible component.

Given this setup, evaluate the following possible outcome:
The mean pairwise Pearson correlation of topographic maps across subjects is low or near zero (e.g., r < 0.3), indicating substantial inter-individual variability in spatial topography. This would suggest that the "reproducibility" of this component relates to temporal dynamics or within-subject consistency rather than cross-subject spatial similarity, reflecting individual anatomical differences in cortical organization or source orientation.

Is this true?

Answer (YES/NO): NO